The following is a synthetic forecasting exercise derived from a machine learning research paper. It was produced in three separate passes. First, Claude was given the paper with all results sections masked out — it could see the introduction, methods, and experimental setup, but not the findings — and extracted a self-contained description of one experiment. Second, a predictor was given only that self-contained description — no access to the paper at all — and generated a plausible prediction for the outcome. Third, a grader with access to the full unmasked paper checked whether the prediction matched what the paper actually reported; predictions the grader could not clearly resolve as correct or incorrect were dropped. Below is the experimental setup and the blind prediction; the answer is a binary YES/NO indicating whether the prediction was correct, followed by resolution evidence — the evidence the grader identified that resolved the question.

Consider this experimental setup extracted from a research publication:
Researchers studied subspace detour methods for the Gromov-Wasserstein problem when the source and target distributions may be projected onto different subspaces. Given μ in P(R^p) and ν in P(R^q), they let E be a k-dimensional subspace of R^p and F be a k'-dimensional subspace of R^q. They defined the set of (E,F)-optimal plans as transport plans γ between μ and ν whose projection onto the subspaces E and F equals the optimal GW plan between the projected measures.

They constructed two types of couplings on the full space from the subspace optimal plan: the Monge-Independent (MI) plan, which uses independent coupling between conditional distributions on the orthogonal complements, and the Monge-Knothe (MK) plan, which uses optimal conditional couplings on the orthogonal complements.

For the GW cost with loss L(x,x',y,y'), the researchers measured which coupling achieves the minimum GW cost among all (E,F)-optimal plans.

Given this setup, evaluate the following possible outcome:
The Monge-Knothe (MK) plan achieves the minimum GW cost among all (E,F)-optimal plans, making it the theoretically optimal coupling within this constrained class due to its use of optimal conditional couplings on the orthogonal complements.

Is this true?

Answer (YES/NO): YES